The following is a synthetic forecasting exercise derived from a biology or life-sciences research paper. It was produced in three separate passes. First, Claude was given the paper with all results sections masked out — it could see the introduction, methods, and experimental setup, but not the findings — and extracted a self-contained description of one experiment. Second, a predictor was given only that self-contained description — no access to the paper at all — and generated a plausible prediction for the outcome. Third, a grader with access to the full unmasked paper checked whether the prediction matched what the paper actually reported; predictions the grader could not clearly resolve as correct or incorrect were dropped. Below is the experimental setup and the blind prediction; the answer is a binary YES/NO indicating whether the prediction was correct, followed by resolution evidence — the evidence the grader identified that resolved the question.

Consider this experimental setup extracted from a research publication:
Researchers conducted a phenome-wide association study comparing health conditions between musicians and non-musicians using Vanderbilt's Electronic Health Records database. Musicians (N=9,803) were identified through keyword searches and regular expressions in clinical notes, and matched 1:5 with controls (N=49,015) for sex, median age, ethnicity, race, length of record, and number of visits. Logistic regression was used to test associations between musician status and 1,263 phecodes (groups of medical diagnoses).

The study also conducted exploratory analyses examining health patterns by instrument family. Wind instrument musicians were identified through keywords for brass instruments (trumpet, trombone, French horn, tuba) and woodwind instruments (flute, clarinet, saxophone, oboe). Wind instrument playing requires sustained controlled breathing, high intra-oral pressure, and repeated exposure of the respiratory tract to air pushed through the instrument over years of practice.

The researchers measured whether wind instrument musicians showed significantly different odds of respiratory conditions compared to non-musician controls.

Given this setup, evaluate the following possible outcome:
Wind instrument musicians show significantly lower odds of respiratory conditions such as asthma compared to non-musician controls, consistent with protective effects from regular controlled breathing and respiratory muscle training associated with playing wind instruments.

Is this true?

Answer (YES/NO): NO